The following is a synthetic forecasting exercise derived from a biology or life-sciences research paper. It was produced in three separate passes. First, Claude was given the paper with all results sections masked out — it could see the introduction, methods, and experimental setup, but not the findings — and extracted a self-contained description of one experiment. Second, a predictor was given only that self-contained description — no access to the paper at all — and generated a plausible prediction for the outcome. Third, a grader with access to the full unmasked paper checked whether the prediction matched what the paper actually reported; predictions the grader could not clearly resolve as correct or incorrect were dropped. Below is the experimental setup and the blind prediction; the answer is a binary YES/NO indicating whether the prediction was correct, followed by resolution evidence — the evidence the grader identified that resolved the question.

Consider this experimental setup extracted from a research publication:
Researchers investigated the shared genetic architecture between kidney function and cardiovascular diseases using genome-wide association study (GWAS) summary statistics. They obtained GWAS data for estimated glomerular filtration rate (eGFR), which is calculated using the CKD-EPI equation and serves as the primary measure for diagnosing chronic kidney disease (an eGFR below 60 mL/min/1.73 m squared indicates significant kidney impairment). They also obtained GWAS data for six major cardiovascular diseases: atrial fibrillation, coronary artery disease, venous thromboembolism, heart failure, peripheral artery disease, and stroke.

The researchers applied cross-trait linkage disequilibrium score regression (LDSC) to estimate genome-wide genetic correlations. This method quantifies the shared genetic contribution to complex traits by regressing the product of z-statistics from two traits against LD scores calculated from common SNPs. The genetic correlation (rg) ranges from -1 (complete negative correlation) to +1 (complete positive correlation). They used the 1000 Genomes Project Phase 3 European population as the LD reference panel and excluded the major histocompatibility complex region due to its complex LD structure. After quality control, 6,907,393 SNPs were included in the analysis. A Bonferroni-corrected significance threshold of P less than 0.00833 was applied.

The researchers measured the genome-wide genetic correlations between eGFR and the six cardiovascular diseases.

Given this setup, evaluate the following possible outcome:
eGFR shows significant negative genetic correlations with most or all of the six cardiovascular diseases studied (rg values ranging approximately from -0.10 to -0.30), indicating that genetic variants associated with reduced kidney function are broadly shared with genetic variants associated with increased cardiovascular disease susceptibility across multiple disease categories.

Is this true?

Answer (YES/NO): NO